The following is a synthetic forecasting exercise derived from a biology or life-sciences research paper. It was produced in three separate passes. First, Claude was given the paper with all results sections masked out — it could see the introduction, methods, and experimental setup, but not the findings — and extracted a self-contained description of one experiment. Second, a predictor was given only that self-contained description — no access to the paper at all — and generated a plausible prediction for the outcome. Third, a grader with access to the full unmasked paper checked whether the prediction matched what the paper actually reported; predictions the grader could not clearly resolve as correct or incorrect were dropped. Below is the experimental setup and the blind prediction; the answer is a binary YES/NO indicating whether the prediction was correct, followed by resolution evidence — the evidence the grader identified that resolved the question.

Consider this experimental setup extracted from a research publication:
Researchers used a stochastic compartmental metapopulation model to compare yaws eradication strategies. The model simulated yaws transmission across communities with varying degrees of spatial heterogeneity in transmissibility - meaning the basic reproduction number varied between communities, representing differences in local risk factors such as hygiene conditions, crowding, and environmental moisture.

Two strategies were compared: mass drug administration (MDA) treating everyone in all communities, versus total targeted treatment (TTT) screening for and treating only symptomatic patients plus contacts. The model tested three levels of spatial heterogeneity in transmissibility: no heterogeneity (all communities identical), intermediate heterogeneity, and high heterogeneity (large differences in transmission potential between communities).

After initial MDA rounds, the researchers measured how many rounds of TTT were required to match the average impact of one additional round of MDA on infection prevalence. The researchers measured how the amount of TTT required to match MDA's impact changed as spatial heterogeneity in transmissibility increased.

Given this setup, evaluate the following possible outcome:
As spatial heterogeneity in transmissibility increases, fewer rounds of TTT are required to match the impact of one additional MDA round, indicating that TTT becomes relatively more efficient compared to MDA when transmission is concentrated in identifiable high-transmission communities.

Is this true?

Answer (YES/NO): YES